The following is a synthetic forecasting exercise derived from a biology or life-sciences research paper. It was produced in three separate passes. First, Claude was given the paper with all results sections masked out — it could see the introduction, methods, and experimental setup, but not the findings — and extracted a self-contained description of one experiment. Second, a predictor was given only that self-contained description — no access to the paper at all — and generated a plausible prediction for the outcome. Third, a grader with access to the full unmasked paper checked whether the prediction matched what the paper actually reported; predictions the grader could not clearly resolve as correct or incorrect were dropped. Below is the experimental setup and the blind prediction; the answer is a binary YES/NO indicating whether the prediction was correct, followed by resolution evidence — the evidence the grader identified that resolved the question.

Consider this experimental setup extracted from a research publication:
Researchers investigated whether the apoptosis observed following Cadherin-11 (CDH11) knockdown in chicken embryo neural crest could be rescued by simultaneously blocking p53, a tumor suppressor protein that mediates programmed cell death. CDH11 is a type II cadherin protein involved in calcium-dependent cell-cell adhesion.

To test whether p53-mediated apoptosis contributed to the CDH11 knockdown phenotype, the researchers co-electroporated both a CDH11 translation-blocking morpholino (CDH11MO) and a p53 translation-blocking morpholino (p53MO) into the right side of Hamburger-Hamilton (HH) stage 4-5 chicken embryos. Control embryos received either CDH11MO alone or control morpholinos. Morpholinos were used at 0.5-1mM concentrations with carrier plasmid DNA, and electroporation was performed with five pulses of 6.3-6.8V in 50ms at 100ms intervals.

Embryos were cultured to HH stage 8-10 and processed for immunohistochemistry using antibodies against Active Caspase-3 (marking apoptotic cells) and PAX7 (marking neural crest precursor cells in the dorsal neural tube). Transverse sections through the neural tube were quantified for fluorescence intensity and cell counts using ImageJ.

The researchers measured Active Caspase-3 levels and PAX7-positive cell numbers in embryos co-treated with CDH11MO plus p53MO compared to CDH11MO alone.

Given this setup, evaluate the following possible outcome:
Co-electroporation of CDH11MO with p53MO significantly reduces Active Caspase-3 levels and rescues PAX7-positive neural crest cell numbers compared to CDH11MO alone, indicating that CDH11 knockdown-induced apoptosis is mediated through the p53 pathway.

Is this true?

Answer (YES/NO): YES